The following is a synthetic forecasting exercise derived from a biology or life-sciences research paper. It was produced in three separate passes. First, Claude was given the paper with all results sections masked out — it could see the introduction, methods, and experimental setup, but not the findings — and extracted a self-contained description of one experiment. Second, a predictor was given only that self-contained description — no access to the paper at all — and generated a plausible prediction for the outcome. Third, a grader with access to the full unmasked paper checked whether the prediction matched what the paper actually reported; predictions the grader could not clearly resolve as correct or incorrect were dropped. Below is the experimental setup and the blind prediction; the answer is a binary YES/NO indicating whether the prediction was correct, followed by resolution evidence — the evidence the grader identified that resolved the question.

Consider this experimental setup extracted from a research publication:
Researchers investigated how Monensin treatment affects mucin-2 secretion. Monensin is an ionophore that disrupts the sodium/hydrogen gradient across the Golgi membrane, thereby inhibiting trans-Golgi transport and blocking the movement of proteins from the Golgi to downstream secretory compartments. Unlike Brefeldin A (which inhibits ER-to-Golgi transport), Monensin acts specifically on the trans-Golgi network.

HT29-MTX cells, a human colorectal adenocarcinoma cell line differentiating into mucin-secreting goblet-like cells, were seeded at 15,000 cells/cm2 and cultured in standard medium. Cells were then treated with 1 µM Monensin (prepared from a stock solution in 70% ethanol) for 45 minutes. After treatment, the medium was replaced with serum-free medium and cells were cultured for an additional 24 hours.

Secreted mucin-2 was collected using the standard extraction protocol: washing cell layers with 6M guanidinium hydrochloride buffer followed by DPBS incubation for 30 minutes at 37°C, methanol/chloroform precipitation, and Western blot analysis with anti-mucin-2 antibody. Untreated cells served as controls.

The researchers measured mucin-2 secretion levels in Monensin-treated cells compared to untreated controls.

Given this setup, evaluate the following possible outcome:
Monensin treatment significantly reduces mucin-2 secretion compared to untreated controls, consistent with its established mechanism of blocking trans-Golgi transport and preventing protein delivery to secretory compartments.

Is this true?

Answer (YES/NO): YES